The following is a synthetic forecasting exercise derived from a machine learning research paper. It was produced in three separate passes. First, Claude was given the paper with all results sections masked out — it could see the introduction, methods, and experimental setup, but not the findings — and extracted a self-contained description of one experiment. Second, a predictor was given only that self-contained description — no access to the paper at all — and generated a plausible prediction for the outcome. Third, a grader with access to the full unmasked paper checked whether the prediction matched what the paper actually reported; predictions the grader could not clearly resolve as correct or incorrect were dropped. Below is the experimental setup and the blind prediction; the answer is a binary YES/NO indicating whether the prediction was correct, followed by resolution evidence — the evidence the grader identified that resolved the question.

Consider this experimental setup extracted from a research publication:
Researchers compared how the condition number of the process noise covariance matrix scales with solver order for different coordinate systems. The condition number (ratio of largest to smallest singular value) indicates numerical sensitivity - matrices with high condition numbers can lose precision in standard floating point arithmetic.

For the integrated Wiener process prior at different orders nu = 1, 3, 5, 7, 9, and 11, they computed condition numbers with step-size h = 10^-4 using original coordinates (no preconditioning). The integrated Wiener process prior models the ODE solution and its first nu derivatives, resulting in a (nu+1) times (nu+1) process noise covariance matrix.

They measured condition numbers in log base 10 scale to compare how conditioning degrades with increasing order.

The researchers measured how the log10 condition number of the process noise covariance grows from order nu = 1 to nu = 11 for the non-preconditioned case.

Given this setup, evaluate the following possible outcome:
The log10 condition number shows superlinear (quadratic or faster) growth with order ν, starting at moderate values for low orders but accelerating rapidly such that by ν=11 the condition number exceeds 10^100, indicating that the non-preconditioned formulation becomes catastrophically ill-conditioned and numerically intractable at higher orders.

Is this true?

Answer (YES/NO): NO